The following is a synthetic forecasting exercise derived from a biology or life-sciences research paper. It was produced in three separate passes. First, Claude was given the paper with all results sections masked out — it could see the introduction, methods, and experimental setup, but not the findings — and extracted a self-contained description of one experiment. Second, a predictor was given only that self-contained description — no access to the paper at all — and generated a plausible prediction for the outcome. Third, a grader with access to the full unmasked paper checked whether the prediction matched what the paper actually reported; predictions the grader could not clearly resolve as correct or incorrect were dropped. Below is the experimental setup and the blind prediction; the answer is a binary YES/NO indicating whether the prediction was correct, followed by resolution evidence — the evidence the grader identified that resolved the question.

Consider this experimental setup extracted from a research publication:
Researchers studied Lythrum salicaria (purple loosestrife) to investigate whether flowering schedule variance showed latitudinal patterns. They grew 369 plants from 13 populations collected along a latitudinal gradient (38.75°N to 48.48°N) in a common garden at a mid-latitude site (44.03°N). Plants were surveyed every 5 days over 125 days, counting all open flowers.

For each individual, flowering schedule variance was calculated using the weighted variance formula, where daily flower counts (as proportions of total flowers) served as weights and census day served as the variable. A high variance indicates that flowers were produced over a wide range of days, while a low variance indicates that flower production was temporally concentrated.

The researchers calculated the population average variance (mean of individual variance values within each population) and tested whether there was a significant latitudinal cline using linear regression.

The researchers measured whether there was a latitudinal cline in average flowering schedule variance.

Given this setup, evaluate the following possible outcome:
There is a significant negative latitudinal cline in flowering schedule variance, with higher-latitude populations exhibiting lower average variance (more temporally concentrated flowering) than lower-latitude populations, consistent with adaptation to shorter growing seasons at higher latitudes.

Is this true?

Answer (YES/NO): NO